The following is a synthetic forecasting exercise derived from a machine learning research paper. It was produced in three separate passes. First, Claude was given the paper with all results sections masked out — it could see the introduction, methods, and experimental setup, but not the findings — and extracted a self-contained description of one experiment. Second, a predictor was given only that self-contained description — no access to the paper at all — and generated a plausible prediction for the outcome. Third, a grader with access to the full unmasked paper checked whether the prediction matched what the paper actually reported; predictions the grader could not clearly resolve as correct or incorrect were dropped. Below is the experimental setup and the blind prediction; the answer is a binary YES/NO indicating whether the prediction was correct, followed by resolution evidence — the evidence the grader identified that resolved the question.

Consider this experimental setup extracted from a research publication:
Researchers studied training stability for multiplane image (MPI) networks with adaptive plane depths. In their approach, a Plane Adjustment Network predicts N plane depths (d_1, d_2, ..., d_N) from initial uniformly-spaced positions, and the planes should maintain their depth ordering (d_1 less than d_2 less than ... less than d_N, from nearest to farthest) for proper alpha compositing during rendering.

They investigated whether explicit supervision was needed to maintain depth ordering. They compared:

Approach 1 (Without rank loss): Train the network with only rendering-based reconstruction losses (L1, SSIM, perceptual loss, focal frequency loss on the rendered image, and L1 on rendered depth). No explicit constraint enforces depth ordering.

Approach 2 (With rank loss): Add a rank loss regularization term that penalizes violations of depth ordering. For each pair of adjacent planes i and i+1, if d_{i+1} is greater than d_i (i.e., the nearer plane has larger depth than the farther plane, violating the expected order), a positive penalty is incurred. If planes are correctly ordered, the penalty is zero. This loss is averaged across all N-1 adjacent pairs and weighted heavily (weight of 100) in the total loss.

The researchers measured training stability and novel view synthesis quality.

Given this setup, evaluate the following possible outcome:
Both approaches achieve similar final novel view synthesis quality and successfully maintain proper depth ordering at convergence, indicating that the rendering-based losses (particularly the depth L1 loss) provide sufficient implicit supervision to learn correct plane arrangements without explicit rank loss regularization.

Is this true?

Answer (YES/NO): NO